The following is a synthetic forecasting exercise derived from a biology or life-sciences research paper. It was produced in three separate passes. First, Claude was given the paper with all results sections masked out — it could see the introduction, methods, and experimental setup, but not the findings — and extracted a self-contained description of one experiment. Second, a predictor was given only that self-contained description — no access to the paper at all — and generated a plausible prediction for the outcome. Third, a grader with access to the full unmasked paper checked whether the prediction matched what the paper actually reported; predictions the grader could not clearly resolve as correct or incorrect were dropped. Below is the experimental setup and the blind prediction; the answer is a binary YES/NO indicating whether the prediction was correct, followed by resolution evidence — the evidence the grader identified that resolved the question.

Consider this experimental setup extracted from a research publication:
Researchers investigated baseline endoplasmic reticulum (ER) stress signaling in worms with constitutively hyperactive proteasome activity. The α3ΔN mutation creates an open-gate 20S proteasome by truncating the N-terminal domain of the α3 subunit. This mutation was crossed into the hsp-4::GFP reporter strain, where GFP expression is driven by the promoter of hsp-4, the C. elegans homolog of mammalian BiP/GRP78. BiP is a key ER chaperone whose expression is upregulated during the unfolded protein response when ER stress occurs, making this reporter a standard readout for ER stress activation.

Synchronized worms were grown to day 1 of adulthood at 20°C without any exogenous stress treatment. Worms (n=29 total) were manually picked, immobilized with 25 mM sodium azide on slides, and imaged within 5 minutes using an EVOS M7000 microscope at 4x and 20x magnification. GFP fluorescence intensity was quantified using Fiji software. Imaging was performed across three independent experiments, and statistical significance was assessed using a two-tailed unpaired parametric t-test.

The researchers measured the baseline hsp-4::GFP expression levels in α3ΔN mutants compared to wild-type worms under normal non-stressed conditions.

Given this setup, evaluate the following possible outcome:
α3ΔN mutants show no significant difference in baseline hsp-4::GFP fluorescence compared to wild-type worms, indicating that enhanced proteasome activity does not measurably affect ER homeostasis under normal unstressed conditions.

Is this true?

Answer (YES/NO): NO